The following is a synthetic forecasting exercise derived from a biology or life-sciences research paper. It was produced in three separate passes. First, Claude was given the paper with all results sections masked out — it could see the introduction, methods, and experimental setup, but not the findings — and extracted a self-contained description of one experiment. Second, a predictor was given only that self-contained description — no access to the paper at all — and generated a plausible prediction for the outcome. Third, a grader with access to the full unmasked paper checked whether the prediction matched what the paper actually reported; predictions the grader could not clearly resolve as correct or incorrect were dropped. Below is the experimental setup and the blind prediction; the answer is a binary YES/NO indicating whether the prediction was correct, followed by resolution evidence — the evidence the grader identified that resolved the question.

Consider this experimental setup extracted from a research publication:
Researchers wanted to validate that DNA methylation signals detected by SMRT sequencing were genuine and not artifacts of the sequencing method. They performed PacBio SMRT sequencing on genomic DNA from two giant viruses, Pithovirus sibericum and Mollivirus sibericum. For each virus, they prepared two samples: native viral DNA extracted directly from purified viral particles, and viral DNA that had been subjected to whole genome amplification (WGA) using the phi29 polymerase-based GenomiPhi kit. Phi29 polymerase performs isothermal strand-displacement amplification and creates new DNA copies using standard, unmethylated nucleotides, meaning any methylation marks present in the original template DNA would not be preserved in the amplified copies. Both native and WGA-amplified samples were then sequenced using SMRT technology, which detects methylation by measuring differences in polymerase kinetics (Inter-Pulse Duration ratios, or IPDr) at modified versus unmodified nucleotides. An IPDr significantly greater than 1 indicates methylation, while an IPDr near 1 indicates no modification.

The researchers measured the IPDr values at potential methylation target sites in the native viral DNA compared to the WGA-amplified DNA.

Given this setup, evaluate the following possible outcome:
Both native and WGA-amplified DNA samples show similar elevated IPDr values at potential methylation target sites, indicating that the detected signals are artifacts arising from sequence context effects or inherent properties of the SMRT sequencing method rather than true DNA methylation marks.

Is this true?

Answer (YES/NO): NO